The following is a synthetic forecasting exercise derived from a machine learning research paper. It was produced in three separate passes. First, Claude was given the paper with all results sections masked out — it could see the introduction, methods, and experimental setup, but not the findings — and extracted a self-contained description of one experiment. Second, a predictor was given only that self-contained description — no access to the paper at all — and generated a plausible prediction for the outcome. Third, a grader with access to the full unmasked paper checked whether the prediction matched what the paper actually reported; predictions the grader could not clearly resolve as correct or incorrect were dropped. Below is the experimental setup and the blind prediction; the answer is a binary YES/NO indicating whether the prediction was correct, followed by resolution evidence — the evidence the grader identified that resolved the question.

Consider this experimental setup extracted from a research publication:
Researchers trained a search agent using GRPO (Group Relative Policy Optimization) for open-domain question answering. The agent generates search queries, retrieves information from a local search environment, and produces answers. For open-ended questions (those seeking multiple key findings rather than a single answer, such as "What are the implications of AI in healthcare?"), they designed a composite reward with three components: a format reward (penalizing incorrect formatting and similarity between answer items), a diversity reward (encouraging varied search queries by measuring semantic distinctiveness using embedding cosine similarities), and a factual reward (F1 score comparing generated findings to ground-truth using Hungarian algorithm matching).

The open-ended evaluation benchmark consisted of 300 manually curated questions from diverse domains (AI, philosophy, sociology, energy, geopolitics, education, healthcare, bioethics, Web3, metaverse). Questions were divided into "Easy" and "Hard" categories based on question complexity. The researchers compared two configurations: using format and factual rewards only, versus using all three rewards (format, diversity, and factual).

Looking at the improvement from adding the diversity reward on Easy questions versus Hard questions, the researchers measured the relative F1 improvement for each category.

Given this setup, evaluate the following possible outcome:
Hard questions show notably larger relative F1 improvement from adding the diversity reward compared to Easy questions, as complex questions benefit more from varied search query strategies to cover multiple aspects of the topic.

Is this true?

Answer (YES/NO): NO